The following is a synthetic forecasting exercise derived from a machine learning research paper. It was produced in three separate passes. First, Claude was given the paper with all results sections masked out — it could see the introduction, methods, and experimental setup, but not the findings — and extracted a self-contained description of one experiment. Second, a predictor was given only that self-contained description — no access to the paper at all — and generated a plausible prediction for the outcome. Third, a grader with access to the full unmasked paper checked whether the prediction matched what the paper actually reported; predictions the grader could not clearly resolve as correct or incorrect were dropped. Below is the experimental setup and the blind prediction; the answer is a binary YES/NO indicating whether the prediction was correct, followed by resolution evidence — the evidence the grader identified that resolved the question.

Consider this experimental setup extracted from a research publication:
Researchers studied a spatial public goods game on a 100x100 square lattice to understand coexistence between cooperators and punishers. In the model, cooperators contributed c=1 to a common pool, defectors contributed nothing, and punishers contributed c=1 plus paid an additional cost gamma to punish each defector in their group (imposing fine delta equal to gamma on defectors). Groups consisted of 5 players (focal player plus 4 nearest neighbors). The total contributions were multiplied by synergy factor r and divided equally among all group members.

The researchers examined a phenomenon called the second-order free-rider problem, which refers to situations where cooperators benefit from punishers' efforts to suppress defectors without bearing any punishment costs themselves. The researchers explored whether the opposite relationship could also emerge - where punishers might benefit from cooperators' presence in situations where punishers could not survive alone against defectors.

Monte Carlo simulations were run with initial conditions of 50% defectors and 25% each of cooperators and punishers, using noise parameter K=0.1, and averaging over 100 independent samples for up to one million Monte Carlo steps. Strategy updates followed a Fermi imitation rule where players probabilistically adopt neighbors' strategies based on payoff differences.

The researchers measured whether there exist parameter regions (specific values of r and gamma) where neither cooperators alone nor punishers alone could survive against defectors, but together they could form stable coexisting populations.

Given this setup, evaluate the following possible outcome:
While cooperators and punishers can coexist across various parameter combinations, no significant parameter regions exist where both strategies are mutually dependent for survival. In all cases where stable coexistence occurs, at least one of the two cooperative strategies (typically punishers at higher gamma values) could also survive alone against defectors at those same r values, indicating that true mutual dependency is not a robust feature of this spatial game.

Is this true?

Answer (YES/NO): NO